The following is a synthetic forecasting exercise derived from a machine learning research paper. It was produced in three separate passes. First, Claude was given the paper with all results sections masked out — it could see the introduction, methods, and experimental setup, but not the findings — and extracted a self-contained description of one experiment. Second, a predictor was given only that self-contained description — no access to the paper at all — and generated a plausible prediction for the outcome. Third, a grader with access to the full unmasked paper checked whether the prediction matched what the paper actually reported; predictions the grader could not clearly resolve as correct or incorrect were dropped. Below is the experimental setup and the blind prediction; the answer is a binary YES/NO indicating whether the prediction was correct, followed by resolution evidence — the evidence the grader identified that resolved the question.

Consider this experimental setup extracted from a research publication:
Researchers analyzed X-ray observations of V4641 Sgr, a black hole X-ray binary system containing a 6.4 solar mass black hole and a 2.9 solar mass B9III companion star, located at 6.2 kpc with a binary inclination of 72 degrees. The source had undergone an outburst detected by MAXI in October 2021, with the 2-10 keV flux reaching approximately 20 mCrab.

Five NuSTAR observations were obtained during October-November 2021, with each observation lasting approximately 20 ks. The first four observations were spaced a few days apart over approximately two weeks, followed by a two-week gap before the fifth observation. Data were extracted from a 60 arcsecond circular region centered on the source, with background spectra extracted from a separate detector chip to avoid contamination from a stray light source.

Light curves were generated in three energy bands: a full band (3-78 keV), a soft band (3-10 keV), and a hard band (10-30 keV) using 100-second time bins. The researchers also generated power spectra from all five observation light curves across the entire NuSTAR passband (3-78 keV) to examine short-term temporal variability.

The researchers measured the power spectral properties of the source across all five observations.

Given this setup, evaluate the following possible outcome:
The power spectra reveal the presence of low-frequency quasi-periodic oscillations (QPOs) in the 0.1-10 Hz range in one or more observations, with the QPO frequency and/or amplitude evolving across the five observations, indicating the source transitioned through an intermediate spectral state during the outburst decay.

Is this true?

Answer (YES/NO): NO